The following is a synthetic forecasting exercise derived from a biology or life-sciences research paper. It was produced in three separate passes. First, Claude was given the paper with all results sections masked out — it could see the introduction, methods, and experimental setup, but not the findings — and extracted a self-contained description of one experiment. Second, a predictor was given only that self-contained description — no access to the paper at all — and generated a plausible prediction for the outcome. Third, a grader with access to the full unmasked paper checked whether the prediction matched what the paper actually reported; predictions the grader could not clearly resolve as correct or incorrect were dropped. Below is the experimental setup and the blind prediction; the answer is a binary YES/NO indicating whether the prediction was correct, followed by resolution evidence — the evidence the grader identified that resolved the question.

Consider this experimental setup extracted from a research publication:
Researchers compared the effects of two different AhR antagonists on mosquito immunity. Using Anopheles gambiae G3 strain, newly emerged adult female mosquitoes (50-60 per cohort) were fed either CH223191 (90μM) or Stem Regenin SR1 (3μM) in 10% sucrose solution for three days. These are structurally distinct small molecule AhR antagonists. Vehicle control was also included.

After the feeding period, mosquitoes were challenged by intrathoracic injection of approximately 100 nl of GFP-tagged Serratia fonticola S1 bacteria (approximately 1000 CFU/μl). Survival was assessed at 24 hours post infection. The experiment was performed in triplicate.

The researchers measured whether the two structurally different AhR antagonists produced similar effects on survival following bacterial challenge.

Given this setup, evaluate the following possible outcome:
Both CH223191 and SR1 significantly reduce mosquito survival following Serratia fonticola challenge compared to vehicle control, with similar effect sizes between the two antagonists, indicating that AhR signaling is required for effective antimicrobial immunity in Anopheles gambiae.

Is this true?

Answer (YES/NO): NO